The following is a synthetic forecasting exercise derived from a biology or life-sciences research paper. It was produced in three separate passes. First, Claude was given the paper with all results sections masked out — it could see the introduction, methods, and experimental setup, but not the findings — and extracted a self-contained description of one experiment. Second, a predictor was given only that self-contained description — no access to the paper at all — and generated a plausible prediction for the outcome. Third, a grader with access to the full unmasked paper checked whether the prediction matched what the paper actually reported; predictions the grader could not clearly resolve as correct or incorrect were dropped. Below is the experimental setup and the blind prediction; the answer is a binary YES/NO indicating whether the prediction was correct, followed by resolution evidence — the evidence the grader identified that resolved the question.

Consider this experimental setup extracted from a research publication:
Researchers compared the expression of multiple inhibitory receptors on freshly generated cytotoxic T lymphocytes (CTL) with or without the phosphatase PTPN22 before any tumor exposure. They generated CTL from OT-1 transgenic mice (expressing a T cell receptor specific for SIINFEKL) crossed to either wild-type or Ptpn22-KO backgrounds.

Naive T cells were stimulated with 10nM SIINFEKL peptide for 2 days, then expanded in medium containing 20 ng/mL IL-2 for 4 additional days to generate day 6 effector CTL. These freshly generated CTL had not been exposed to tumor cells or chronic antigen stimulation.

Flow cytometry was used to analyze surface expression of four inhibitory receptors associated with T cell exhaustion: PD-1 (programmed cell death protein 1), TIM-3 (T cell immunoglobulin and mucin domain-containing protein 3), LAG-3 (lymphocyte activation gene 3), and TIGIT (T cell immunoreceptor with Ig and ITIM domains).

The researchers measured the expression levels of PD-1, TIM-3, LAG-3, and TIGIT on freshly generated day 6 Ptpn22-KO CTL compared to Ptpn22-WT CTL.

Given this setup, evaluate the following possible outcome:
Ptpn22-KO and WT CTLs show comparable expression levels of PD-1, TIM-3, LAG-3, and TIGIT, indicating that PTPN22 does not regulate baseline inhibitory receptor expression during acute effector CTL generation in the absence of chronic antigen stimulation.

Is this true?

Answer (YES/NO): NO